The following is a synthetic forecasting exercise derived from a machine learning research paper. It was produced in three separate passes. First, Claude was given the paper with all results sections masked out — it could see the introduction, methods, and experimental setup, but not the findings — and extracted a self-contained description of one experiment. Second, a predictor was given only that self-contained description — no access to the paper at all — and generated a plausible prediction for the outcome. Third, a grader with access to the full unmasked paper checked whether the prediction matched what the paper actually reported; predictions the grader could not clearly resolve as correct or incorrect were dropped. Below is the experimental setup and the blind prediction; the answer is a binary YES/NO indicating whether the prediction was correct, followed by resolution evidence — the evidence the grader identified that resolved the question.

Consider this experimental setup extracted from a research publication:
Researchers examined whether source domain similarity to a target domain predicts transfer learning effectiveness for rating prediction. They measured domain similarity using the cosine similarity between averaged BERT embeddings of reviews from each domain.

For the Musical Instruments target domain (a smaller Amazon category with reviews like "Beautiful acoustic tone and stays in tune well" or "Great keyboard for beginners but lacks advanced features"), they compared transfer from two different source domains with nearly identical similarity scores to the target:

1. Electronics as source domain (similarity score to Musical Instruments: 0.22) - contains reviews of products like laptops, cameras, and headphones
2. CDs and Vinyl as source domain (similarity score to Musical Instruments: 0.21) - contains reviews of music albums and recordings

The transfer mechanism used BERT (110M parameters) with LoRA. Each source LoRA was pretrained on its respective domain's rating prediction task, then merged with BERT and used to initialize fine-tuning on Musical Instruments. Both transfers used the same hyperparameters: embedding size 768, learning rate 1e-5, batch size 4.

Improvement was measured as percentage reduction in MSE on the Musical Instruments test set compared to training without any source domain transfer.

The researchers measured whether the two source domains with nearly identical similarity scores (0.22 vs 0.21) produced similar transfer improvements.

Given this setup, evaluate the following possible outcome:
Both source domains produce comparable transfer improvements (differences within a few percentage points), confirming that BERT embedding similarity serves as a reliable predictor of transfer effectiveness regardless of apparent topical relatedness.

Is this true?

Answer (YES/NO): NO